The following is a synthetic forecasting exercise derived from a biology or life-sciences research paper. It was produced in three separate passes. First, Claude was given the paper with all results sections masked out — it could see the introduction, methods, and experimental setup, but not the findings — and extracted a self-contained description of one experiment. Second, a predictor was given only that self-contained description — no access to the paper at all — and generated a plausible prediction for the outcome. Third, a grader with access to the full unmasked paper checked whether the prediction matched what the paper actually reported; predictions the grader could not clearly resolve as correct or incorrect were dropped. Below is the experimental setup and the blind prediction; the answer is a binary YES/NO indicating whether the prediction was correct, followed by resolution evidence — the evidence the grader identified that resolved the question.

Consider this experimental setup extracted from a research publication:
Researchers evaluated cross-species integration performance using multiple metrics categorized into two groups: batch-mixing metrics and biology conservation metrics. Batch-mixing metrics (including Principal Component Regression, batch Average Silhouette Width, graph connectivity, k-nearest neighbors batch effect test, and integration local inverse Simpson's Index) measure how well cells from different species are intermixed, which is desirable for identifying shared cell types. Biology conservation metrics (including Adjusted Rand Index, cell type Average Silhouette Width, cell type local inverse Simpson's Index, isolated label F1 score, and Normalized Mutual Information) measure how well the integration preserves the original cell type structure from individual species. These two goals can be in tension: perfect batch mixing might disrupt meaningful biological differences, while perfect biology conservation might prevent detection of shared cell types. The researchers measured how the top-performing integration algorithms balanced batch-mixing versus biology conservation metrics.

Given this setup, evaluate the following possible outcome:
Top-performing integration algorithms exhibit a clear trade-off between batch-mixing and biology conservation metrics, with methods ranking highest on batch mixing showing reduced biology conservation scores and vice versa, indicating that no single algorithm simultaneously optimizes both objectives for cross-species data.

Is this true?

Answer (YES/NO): NO